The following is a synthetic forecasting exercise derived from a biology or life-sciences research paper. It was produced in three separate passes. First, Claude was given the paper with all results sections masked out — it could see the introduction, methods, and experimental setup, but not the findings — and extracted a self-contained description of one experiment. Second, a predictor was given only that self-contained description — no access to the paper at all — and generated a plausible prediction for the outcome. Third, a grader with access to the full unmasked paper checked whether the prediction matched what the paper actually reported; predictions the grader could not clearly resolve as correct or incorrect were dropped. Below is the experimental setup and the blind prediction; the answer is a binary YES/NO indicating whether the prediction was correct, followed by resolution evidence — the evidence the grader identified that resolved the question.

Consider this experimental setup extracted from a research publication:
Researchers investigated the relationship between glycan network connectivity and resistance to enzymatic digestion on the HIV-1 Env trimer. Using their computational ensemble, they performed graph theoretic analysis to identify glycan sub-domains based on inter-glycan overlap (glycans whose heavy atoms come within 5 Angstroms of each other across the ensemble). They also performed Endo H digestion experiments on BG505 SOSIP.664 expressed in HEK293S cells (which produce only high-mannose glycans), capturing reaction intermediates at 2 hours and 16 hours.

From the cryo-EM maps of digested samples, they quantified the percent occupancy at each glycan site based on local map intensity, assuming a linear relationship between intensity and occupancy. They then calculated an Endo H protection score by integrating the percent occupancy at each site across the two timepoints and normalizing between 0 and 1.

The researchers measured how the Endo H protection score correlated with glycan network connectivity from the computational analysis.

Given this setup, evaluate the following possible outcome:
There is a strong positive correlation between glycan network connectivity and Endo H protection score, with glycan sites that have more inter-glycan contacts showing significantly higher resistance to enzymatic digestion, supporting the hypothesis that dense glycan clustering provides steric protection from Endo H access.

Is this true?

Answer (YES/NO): YES